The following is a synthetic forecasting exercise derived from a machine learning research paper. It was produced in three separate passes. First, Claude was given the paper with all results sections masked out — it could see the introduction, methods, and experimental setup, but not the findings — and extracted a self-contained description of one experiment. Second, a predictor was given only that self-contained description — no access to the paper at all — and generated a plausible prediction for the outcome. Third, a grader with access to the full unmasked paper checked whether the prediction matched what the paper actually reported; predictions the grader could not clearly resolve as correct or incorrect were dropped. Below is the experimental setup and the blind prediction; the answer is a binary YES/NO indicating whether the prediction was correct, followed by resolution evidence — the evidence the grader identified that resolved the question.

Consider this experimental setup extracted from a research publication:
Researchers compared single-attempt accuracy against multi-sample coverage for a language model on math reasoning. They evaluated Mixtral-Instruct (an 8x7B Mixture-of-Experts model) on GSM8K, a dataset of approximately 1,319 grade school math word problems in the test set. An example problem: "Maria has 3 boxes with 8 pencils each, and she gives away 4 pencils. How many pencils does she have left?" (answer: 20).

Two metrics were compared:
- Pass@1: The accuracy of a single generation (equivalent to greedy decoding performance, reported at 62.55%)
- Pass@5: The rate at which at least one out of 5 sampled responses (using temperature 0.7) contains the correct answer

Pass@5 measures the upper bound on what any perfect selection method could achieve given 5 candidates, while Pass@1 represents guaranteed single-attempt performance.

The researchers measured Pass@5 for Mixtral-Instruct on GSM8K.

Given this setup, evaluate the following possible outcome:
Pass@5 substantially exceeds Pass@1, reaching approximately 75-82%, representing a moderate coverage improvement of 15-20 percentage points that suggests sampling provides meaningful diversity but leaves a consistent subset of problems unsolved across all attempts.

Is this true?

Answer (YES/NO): YES